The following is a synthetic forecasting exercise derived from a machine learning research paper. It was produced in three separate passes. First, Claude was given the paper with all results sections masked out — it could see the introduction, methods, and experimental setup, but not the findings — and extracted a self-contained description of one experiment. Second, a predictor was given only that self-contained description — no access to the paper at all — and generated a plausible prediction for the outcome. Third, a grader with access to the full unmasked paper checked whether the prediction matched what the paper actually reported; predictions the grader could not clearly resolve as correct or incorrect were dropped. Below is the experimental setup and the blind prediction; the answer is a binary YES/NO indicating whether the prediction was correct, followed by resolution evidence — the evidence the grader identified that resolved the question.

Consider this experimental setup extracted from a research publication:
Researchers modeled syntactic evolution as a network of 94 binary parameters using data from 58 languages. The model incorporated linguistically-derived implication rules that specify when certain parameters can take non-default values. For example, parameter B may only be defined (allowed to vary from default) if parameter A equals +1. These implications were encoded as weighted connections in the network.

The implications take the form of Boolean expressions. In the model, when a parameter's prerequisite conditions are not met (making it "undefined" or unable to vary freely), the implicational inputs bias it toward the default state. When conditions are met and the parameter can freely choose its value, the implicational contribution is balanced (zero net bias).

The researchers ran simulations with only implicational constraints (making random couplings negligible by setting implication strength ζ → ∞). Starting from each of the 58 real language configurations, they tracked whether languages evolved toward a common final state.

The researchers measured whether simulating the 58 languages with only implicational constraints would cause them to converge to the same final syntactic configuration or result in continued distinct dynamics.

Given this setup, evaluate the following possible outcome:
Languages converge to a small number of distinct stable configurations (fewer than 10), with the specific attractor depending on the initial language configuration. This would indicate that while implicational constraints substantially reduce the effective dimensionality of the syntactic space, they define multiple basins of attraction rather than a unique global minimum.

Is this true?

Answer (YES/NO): NO